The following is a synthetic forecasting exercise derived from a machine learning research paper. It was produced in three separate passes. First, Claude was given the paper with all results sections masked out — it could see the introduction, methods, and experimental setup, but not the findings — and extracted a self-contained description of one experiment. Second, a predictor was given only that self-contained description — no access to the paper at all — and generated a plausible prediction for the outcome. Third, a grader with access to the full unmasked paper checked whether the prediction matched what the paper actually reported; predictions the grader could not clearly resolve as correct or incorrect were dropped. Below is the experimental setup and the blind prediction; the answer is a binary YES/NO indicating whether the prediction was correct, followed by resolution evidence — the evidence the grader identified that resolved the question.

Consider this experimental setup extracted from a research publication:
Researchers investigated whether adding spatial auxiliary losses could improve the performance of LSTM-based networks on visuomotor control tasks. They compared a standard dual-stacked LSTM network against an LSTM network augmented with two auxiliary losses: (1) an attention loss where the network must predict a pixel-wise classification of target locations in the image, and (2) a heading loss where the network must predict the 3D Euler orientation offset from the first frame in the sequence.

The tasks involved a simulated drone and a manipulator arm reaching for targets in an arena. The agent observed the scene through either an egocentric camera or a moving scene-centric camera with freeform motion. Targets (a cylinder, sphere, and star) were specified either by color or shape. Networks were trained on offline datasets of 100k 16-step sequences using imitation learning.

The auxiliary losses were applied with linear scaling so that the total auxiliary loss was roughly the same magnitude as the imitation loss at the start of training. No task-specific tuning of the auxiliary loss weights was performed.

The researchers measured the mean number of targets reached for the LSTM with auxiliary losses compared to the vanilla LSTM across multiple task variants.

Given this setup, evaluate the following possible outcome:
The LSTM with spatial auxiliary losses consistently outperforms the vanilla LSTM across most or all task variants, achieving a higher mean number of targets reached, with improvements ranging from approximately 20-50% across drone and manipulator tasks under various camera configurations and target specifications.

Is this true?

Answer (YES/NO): NO